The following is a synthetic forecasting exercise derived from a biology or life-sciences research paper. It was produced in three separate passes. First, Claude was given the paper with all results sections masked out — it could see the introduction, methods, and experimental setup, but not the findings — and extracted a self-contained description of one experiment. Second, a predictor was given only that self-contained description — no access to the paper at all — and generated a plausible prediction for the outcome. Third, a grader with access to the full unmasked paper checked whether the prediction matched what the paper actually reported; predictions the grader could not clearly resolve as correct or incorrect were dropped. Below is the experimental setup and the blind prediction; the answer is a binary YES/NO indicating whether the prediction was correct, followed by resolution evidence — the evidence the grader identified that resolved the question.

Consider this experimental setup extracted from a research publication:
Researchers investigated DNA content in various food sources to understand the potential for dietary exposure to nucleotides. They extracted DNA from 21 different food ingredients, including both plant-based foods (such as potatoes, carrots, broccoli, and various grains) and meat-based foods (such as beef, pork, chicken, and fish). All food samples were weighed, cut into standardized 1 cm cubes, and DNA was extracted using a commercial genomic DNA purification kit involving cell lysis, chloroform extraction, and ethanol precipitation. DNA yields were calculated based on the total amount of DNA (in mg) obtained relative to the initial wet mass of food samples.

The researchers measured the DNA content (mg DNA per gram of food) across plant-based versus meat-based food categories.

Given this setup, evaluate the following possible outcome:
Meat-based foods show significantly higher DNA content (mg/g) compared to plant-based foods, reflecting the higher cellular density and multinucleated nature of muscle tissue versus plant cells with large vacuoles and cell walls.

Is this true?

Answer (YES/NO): NO